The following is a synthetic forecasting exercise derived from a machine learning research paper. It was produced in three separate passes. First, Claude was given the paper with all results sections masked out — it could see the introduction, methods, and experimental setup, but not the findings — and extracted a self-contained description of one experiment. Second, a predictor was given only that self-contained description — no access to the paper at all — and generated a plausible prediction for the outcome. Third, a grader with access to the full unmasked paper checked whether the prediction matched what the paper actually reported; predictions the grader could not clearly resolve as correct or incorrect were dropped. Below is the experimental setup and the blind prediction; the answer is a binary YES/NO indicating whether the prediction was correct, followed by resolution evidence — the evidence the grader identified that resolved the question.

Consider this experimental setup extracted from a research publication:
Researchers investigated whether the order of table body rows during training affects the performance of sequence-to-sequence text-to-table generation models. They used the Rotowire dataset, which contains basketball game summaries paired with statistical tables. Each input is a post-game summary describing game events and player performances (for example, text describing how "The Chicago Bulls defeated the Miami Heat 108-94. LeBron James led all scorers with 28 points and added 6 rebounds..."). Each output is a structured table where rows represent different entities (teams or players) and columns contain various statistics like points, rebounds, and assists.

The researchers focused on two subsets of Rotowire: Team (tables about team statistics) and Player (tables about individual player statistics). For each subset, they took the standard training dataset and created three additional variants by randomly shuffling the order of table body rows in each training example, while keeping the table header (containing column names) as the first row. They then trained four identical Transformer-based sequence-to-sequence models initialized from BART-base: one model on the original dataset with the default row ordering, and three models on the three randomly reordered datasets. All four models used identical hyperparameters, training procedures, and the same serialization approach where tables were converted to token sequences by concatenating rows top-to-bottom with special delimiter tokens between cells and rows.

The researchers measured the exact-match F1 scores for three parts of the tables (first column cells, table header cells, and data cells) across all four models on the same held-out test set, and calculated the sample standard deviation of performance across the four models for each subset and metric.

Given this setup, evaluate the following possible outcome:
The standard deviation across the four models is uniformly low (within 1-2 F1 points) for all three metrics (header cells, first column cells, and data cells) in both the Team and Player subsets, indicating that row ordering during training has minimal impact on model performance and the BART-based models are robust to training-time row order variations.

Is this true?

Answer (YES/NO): YES